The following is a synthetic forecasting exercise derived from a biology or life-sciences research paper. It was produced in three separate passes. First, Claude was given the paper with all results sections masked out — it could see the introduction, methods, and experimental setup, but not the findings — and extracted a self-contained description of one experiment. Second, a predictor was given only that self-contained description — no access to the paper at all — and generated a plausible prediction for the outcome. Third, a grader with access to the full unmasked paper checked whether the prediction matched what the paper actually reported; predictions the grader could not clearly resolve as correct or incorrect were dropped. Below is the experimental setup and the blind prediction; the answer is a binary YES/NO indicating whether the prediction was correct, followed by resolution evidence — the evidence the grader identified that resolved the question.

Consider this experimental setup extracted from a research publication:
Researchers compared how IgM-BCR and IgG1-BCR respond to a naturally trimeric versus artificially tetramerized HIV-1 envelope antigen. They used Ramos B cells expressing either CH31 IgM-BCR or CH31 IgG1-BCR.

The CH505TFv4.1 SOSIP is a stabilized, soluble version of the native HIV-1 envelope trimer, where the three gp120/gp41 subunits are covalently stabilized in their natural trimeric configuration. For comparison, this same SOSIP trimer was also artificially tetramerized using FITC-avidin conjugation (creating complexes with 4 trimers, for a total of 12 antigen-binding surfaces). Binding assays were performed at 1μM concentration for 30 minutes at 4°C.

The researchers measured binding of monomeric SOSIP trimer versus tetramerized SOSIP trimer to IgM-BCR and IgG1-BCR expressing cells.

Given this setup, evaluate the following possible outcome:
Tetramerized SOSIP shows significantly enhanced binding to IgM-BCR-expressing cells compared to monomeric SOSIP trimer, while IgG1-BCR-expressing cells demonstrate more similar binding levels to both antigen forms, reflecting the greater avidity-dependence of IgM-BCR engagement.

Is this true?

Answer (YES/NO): NO